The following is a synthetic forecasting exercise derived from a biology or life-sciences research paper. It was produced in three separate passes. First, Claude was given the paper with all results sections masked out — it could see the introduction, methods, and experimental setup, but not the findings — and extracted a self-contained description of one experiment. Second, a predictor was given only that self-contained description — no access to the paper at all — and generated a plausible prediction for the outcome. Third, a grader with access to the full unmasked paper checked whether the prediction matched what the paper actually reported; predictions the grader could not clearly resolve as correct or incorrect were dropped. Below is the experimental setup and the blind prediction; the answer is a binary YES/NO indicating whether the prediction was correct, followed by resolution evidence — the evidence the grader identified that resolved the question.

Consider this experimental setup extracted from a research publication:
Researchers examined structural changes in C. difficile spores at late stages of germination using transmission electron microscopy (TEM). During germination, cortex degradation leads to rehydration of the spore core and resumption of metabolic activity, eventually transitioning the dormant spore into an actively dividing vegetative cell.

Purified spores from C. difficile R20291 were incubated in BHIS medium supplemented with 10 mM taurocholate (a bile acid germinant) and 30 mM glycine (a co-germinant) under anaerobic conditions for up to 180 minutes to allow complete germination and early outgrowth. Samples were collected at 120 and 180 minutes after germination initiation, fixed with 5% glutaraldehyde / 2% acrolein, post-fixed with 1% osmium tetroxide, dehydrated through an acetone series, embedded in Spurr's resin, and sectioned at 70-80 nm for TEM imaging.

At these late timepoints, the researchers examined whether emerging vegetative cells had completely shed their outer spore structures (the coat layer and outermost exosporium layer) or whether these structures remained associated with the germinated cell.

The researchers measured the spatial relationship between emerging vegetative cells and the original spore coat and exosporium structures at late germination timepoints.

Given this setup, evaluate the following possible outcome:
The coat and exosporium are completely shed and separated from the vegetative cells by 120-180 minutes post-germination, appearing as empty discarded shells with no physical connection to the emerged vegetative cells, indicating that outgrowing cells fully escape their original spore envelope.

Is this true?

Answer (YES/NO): NO